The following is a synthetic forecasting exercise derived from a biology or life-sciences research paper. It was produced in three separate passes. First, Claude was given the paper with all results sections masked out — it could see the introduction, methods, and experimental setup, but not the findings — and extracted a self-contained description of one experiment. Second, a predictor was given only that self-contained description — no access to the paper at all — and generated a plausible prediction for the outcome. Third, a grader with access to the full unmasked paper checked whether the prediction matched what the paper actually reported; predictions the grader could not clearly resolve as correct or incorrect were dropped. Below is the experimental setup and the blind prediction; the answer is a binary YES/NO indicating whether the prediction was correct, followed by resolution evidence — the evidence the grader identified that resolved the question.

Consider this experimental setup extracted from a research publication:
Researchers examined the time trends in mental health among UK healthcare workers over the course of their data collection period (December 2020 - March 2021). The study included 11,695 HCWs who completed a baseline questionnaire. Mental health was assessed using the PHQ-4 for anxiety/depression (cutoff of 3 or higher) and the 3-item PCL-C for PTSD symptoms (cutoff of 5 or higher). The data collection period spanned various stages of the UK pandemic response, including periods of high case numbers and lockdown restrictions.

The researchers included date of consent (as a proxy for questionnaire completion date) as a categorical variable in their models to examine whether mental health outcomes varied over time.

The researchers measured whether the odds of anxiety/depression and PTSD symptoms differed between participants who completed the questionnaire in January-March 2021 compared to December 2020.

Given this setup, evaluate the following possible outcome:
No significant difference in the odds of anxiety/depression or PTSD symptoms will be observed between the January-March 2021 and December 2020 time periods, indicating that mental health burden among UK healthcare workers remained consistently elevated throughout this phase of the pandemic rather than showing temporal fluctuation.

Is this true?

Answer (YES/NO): NO